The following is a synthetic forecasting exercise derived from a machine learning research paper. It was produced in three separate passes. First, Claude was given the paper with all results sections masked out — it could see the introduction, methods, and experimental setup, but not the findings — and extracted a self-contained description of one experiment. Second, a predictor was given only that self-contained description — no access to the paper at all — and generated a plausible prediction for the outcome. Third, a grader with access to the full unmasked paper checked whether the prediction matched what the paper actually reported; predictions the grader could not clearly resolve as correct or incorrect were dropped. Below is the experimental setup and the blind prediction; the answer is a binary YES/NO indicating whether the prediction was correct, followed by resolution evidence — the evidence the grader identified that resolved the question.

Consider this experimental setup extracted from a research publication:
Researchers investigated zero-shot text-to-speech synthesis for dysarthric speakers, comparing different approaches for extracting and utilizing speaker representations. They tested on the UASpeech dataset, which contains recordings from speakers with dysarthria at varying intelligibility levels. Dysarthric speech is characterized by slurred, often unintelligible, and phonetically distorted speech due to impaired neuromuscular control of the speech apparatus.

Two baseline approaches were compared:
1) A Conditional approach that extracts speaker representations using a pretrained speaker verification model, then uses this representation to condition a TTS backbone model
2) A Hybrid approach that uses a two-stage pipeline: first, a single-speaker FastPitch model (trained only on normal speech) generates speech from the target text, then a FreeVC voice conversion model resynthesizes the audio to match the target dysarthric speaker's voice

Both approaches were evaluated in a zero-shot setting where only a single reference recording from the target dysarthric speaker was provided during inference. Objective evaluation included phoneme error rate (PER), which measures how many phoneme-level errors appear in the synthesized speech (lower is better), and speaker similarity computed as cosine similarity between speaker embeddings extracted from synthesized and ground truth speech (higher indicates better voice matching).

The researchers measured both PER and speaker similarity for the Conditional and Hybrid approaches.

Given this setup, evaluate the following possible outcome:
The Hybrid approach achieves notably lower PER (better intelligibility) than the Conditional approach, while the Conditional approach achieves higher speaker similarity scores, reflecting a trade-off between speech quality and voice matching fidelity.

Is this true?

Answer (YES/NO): YES